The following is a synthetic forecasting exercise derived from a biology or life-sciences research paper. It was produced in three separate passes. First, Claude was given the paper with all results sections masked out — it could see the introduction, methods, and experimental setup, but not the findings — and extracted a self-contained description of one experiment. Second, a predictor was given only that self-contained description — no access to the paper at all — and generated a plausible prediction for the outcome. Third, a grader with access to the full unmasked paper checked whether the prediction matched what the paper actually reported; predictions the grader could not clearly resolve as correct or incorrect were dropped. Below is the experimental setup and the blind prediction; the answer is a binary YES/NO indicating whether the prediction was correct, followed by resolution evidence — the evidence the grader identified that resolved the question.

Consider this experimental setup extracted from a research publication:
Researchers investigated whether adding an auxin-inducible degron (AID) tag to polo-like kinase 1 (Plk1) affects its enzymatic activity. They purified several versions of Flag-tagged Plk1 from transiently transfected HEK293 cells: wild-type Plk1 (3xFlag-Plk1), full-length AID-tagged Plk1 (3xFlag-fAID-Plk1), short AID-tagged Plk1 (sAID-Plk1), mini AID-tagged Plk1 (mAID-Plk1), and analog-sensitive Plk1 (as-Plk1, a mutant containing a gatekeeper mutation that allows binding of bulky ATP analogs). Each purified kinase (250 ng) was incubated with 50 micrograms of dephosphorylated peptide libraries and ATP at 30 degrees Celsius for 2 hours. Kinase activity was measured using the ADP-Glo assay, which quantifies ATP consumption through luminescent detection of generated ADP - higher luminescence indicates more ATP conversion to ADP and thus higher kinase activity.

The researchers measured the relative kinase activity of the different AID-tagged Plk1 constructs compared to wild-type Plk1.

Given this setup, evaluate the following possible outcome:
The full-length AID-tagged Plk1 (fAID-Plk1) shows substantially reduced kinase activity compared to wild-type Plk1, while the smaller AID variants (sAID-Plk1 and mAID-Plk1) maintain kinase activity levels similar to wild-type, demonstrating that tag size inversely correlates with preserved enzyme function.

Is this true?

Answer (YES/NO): YES